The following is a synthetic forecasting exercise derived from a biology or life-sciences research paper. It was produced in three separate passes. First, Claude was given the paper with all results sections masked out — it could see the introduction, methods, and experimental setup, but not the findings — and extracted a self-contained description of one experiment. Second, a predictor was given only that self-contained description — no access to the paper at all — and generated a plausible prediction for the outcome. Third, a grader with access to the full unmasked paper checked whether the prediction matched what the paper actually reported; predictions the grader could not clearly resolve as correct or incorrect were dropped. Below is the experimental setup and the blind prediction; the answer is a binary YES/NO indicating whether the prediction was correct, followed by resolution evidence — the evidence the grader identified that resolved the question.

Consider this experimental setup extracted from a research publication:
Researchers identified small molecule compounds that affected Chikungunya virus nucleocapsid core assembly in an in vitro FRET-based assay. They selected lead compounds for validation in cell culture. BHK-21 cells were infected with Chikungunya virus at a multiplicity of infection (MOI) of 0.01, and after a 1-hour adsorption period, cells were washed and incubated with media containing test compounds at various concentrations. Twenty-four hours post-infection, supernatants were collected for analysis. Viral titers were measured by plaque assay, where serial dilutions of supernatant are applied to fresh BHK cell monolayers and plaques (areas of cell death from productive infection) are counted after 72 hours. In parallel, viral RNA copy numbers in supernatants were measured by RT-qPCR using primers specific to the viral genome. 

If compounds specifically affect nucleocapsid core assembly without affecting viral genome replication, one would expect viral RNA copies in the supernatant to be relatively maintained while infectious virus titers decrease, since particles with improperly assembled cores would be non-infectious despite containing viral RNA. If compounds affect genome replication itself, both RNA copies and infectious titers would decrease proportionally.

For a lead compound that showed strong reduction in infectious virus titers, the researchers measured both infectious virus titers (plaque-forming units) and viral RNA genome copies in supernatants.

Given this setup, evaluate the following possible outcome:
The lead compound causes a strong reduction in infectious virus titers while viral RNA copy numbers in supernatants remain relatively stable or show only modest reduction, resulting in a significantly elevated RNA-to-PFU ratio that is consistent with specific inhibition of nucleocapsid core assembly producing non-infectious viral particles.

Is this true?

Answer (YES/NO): YES